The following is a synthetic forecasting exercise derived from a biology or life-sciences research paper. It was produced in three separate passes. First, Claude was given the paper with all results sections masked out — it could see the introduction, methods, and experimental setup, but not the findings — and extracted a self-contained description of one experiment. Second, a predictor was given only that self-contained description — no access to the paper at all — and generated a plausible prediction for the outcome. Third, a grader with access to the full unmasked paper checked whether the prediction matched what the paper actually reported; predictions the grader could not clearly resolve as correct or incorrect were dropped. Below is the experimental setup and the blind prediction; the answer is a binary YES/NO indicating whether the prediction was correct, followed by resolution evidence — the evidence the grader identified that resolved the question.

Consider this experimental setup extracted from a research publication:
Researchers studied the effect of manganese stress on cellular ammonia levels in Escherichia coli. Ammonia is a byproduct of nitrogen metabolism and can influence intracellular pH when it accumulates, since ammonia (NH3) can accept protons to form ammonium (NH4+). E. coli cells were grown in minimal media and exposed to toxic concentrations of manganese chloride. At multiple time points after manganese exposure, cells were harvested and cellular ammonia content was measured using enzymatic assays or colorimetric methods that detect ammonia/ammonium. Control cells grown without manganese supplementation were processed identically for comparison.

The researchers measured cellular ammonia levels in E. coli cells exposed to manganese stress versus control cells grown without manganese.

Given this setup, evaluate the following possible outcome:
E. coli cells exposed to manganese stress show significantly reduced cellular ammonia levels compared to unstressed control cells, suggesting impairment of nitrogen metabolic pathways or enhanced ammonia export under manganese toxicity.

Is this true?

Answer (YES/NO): NO